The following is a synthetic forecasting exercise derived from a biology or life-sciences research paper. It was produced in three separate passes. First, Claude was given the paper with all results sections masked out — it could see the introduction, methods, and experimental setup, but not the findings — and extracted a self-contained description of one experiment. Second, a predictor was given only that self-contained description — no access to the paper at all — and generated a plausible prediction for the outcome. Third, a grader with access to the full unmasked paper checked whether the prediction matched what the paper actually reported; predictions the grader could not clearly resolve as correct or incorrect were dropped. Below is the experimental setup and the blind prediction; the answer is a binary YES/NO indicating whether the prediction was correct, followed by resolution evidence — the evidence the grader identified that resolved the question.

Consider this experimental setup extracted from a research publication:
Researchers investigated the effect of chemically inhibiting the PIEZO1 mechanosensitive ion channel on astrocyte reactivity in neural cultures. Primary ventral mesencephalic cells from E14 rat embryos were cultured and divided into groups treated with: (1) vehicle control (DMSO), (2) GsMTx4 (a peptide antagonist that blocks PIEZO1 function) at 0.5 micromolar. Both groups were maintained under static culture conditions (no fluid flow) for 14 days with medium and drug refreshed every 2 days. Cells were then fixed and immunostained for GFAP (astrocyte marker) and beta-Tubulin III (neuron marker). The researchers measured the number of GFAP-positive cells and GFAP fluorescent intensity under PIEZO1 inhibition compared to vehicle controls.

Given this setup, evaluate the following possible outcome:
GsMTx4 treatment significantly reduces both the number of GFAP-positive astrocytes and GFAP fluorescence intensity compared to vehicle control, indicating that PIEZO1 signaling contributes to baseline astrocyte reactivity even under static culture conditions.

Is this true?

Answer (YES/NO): NO